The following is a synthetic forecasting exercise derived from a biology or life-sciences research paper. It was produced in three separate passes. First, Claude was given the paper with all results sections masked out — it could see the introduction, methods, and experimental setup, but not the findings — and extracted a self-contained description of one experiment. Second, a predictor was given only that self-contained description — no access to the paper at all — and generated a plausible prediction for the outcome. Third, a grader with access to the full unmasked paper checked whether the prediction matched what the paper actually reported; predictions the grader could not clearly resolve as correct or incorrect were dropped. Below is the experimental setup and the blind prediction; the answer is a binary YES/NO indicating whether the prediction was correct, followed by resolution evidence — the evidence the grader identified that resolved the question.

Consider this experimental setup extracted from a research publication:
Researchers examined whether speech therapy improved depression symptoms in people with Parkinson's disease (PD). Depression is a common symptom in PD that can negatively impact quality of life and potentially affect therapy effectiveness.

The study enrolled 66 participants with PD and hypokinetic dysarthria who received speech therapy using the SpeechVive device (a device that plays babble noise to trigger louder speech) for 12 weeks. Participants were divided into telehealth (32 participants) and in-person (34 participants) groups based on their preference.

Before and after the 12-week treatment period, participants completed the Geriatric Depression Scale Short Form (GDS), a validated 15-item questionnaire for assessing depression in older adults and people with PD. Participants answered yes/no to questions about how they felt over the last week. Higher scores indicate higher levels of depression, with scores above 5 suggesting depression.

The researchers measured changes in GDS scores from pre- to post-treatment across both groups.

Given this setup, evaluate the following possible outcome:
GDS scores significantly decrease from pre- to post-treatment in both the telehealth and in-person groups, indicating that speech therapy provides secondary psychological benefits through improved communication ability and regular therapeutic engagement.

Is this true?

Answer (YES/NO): NO